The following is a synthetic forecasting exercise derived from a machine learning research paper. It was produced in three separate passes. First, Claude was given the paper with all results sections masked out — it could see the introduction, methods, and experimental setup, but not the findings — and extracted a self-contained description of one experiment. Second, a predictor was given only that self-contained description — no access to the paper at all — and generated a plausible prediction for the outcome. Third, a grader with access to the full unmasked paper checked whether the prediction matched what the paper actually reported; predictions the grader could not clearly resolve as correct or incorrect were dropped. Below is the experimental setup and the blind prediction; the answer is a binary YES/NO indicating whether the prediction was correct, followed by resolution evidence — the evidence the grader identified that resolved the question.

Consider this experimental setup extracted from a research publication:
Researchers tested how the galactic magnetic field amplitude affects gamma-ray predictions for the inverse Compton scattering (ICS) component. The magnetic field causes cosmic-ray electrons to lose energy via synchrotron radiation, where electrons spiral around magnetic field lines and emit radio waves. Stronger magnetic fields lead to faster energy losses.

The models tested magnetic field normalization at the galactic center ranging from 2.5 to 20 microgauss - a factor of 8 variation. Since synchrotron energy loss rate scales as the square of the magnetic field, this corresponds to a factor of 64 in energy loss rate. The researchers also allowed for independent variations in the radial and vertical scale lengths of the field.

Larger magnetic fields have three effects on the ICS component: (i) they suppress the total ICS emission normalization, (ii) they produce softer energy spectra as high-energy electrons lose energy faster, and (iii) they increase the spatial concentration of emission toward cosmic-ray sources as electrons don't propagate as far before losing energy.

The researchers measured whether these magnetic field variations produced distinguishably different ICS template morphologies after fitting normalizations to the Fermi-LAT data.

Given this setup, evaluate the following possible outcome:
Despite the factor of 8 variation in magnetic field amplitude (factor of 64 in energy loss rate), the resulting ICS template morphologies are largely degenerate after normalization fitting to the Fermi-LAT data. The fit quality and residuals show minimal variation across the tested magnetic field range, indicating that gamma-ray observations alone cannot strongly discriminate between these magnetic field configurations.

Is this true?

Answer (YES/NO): NO